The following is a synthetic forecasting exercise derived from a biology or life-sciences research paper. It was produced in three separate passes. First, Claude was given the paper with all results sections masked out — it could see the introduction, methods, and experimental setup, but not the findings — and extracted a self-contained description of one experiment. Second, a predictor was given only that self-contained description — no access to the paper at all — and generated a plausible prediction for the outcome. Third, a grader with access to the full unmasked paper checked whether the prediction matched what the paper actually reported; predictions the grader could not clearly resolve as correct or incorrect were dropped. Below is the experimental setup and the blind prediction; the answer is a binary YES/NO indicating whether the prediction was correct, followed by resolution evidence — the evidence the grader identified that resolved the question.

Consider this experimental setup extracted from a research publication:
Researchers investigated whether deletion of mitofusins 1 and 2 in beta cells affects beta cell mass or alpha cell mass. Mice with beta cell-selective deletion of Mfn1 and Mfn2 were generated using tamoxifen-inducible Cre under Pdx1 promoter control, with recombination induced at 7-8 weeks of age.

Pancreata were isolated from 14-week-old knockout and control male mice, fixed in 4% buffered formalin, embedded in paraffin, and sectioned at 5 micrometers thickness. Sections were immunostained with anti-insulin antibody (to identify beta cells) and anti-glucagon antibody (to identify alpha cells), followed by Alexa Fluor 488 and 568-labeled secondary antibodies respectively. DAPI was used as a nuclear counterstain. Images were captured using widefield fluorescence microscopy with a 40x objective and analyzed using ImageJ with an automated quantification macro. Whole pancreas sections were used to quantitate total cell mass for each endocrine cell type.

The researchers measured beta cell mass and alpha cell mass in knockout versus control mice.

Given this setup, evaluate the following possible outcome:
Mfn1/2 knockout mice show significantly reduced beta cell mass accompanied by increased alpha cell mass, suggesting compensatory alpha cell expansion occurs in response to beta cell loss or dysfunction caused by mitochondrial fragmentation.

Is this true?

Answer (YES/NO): NO